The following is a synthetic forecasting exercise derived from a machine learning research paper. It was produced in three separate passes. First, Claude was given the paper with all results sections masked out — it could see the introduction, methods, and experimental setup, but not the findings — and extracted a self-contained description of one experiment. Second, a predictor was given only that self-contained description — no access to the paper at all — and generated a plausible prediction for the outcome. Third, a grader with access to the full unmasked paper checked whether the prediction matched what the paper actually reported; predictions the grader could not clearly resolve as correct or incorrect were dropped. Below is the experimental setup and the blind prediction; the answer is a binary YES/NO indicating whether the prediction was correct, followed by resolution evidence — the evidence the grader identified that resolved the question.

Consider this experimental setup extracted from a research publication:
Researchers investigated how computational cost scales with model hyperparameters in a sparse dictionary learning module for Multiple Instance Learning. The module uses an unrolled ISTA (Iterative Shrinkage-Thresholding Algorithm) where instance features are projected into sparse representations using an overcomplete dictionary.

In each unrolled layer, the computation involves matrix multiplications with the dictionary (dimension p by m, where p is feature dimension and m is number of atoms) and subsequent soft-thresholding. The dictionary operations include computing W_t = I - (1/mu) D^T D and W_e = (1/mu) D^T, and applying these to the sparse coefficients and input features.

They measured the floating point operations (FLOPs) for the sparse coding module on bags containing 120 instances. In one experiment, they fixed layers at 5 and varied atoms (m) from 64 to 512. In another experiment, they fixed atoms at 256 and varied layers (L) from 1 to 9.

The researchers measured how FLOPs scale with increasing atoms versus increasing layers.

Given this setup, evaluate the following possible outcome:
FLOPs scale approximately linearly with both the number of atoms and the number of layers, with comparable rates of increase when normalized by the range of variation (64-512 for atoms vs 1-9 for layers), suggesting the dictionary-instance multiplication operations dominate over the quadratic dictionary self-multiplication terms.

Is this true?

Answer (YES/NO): NO